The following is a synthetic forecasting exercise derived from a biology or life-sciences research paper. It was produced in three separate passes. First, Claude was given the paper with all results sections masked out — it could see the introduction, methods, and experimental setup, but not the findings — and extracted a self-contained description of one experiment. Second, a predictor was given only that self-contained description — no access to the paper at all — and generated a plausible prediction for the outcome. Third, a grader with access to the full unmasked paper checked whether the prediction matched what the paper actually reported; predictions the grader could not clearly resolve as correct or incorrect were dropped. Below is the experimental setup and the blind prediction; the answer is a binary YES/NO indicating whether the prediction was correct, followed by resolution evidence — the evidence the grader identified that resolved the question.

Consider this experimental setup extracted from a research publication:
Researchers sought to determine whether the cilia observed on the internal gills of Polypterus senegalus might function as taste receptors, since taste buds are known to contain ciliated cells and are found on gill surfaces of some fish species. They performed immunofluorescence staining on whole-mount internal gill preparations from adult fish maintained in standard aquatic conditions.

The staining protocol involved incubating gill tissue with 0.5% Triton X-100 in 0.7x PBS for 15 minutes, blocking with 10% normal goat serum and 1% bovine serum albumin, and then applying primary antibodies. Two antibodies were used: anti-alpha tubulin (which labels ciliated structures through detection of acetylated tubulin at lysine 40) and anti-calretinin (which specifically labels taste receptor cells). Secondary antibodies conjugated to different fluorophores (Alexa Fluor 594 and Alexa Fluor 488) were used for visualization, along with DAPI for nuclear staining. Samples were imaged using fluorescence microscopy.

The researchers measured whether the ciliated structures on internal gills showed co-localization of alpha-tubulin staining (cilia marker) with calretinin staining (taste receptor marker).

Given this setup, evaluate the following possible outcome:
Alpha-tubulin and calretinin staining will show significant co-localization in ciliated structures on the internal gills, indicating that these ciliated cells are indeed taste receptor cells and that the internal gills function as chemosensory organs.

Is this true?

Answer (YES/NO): NO